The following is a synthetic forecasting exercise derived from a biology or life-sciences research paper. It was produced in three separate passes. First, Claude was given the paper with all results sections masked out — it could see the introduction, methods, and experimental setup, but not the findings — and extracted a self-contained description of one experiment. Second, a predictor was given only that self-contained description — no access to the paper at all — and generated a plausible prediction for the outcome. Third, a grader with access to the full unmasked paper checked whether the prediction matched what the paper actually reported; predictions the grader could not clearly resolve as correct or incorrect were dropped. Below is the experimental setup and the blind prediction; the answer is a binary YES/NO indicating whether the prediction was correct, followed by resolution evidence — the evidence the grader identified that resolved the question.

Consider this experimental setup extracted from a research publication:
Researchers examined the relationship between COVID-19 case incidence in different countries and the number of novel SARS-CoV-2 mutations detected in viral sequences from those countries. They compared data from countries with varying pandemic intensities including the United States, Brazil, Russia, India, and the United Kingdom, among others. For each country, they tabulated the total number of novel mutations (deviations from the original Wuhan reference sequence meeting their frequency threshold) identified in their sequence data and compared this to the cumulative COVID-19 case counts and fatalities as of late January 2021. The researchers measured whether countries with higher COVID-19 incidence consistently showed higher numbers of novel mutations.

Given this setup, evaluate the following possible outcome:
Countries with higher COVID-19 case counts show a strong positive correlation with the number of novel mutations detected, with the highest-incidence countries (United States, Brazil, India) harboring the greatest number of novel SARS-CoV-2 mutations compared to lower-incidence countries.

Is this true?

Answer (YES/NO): NO